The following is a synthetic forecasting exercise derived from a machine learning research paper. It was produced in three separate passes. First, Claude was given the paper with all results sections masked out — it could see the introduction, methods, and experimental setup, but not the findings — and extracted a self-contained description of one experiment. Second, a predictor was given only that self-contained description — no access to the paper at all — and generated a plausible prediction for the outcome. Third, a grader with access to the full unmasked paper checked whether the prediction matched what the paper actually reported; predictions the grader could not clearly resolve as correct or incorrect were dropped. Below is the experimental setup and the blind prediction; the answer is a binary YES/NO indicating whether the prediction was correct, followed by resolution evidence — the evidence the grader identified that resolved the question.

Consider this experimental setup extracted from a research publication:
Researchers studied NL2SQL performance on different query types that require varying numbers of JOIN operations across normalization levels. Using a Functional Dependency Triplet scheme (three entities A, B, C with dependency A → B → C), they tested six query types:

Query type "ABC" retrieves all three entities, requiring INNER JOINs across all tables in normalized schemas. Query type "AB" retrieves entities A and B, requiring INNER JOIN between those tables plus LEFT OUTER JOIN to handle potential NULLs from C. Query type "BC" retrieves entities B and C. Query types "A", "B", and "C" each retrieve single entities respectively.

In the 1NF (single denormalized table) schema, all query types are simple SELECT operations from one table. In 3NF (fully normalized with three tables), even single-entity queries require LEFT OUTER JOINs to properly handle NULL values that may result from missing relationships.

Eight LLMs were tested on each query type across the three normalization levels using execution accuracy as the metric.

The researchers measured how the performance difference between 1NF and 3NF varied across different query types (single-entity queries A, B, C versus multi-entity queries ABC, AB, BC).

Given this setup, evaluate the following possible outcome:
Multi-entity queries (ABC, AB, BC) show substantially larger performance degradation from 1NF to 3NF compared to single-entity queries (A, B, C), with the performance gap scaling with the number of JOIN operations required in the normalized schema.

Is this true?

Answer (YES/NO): NO